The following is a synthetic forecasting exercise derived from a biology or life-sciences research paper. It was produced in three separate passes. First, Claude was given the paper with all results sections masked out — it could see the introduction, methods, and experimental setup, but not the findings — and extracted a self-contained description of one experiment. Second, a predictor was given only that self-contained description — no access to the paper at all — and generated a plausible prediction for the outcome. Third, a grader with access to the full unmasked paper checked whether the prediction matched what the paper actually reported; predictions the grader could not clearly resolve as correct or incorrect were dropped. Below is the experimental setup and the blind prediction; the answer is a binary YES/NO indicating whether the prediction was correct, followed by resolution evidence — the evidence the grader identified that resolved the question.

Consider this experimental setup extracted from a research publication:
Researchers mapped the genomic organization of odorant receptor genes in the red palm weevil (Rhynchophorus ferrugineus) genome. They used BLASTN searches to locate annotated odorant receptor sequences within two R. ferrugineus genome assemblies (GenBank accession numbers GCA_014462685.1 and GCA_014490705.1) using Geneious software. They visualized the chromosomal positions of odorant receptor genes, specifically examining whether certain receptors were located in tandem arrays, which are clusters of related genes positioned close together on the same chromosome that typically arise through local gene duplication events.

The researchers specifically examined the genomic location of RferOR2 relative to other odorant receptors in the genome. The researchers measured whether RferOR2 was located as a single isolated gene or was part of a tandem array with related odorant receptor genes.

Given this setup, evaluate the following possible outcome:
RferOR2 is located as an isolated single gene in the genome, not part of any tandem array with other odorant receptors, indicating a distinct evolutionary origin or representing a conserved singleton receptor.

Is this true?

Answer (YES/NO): NO